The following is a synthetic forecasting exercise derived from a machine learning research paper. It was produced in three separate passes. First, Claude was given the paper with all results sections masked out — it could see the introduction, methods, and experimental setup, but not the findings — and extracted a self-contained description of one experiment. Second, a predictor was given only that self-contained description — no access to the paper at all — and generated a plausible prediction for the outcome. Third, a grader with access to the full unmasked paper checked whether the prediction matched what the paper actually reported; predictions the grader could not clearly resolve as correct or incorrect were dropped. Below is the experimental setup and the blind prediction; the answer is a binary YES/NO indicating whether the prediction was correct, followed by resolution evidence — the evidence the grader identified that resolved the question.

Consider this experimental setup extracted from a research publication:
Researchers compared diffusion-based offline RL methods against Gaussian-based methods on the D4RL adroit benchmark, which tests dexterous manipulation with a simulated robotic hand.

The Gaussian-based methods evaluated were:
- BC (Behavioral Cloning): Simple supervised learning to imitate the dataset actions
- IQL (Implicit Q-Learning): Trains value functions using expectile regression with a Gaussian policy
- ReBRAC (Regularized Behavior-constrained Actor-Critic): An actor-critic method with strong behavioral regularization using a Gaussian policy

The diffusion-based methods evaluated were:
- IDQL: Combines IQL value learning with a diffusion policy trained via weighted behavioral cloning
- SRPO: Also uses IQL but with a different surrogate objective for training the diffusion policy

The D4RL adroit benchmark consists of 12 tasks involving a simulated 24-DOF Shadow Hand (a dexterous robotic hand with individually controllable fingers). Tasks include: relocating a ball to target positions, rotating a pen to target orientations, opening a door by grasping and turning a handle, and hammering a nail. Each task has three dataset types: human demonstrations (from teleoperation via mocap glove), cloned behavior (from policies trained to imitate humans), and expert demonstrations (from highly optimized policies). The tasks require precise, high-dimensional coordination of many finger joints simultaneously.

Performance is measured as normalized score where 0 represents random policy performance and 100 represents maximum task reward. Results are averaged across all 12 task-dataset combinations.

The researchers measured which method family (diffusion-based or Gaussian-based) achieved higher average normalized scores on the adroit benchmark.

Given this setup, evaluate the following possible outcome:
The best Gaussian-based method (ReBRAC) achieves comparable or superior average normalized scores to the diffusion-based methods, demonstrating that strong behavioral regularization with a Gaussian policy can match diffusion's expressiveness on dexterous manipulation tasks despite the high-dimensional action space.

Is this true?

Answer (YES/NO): YES